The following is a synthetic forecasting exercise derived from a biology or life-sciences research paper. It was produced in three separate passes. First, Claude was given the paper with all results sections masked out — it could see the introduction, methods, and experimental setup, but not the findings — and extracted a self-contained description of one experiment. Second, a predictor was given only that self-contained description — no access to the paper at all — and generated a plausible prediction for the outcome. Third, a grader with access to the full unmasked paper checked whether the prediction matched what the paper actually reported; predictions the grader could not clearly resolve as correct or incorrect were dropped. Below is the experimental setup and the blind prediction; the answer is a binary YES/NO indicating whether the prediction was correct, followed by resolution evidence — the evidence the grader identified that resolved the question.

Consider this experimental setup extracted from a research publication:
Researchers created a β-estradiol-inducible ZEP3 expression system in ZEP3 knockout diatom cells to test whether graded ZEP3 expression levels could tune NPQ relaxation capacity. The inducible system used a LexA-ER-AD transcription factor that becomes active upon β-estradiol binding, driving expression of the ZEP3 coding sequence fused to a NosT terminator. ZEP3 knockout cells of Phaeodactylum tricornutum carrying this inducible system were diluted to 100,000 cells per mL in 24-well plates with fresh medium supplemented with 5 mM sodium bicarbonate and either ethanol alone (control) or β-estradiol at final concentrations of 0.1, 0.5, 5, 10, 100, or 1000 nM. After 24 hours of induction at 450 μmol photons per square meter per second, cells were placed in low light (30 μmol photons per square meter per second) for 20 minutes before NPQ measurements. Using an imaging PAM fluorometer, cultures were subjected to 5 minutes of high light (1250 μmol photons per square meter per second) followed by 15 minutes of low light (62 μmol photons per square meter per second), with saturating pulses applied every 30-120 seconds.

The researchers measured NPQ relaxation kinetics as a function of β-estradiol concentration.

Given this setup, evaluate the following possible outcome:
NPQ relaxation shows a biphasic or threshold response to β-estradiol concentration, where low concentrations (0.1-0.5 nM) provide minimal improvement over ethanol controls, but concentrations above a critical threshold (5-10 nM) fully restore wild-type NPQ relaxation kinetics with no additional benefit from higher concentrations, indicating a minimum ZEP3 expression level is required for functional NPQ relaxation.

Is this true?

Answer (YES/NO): NO